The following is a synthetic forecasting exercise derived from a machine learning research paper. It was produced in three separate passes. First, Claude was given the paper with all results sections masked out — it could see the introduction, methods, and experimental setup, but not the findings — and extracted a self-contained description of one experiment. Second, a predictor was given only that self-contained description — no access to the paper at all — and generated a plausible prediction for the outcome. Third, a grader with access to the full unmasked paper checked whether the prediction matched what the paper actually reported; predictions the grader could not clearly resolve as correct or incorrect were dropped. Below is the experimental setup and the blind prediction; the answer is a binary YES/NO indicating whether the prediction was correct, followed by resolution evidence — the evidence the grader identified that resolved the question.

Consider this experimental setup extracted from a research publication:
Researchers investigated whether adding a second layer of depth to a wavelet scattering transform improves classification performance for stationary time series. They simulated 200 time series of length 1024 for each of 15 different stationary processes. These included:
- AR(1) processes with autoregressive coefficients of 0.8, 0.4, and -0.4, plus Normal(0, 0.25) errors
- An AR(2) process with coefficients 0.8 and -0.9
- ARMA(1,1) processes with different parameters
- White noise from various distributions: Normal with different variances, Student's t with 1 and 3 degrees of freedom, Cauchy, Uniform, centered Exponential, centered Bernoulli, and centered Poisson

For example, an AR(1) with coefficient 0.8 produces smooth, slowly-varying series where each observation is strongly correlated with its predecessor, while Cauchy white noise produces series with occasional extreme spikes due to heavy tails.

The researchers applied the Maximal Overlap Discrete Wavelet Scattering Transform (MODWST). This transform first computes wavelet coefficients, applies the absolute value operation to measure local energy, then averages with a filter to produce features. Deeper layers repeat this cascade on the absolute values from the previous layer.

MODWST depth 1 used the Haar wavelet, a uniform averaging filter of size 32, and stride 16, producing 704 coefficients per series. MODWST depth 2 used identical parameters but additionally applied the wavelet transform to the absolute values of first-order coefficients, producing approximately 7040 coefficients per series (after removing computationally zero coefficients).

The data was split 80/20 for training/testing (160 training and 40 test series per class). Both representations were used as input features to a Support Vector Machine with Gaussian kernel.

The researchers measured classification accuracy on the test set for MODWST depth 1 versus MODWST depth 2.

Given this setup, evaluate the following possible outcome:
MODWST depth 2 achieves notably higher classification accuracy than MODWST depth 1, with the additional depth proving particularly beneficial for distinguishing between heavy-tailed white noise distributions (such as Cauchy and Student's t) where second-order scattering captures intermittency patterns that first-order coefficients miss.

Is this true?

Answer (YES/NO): NO